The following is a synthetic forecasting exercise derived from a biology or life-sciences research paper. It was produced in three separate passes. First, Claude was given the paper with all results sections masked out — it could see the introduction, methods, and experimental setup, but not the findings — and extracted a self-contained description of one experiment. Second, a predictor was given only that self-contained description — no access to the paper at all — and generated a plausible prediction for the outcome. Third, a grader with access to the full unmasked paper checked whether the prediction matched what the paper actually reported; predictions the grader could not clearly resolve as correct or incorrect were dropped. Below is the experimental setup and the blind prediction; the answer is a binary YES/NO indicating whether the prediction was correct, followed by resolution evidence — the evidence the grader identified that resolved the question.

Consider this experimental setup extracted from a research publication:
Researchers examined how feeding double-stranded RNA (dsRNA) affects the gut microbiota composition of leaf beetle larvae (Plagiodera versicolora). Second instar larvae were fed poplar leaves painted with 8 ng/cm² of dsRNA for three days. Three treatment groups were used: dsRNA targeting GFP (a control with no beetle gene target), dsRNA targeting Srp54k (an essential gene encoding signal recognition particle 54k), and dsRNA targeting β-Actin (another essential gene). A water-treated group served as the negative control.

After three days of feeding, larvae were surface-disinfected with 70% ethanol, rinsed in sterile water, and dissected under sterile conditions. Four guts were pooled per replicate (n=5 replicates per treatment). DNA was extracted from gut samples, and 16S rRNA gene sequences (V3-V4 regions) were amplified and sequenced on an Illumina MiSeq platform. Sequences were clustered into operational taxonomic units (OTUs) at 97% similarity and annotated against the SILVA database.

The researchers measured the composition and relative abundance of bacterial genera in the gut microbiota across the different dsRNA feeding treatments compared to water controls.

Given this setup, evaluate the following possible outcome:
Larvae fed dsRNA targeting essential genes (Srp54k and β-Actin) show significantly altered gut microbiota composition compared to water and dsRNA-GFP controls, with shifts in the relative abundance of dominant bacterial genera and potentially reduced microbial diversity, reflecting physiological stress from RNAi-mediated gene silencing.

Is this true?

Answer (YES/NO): NO